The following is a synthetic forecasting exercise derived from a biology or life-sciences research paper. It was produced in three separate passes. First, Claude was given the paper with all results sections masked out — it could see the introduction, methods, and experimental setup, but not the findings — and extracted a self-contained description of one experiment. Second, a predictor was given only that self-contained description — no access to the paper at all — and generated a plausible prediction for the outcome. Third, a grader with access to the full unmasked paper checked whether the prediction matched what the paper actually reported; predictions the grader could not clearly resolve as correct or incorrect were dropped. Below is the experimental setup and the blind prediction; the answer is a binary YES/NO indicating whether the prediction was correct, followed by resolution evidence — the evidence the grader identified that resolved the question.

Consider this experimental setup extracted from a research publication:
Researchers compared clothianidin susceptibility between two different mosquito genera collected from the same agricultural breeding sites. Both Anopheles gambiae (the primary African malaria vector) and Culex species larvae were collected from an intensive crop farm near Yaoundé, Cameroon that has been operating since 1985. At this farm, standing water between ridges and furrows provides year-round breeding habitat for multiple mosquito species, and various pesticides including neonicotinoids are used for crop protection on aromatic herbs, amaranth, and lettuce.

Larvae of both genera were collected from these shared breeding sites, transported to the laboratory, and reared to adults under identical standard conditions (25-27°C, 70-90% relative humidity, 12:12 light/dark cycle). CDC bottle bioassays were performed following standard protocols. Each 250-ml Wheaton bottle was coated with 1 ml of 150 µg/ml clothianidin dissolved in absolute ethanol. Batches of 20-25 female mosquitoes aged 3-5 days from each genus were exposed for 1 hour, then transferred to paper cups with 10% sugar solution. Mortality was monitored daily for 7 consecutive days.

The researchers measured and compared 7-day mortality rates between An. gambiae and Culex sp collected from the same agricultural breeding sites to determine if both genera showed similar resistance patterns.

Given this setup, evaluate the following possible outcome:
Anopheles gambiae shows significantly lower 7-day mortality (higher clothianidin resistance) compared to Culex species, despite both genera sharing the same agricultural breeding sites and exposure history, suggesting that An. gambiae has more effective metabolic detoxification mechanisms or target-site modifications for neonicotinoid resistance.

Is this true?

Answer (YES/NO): YES